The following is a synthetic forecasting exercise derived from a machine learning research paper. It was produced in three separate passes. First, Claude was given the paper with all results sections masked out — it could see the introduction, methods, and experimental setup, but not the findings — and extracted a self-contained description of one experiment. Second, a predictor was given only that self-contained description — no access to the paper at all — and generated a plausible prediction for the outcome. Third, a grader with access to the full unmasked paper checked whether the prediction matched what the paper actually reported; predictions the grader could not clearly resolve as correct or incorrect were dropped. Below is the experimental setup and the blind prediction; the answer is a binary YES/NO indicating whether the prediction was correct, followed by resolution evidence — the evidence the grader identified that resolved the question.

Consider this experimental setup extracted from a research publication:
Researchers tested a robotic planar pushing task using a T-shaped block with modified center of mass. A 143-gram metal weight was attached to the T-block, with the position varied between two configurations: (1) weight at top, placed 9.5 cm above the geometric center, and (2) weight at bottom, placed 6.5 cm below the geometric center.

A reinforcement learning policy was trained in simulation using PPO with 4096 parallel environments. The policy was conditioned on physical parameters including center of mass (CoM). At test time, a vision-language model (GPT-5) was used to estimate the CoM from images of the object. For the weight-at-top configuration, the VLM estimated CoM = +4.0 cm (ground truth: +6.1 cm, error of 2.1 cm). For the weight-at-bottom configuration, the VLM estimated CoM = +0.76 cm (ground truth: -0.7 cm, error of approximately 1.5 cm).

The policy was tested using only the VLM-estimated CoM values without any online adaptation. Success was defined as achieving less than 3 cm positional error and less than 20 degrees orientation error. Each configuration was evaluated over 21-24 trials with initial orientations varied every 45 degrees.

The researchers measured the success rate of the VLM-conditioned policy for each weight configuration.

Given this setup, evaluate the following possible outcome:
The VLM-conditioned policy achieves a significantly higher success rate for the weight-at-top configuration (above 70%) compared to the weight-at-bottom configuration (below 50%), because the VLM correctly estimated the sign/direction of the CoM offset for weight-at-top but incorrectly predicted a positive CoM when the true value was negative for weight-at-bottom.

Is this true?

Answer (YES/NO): NO